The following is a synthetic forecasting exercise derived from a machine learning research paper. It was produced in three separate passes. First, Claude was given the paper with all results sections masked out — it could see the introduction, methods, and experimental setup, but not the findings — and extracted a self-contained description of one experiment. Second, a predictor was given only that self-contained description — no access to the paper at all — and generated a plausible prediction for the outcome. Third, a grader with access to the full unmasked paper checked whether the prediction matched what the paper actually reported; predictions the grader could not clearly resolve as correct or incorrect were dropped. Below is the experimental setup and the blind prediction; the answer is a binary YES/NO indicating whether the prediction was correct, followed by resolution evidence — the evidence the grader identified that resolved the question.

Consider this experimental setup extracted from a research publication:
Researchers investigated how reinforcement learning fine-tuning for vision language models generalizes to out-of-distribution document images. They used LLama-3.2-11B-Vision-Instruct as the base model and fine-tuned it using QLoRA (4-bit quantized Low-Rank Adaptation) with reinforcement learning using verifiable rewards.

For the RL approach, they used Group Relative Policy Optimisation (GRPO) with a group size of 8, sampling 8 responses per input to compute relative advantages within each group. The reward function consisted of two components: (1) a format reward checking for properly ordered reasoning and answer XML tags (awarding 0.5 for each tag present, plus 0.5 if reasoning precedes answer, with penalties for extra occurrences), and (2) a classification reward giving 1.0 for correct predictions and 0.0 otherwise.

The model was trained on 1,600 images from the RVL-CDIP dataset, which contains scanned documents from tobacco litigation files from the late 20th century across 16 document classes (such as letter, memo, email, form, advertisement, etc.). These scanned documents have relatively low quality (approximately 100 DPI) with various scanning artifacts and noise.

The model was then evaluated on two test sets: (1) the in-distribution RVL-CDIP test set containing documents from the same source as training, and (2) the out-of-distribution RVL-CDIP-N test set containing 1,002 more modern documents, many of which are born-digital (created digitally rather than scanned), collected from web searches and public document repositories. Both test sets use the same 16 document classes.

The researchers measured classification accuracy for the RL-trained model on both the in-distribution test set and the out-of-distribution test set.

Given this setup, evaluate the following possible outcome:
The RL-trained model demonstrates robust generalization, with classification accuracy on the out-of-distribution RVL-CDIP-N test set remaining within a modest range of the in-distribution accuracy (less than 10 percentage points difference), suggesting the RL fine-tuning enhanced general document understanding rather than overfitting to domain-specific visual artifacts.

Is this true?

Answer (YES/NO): NO